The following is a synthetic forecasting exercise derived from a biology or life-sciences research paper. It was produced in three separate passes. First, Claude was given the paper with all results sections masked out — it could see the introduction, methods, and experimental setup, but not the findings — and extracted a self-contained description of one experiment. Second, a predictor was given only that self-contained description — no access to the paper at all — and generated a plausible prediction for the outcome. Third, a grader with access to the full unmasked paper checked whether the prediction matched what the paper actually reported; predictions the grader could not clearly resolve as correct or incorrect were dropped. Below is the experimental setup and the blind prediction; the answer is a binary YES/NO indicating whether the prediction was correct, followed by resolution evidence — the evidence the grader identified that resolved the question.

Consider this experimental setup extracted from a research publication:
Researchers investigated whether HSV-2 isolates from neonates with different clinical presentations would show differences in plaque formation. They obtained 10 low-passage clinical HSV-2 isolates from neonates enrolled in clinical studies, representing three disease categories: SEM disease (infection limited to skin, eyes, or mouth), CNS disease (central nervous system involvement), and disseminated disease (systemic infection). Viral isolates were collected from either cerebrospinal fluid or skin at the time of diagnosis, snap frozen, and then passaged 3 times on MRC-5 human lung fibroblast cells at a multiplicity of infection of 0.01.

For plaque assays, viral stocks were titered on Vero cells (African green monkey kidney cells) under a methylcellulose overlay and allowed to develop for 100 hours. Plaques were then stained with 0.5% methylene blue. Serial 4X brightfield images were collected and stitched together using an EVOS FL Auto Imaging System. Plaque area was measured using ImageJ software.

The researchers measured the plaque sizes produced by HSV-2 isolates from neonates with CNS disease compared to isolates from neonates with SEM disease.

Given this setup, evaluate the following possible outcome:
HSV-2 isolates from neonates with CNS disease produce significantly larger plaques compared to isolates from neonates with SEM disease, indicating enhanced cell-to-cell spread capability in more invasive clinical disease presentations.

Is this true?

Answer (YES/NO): YES